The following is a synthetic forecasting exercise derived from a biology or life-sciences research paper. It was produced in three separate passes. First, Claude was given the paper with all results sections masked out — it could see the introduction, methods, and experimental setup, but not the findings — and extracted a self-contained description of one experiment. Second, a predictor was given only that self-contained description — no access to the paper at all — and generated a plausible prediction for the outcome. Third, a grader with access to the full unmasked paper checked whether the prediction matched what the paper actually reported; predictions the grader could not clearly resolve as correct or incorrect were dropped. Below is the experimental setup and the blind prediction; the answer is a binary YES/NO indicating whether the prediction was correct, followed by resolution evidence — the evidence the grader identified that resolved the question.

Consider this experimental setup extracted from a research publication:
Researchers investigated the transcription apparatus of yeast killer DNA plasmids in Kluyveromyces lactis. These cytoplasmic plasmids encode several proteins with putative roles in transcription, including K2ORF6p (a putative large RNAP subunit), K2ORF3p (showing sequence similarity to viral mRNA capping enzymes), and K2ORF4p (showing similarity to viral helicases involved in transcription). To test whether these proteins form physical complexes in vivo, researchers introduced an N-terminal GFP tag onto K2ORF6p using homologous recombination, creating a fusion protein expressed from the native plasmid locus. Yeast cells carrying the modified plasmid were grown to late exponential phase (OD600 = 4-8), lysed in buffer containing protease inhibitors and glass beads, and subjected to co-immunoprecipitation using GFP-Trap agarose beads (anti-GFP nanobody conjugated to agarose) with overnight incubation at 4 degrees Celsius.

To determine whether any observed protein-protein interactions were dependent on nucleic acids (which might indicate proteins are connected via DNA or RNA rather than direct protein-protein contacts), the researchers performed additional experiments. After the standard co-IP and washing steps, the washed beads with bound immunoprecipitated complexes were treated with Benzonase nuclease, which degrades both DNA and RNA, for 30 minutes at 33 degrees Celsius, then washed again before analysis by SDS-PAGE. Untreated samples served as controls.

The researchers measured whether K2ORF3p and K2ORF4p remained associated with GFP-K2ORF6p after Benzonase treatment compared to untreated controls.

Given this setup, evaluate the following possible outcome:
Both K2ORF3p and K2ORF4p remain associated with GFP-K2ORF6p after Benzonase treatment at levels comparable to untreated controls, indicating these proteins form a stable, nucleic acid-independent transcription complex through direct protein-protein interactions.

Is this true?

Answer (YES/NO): YES